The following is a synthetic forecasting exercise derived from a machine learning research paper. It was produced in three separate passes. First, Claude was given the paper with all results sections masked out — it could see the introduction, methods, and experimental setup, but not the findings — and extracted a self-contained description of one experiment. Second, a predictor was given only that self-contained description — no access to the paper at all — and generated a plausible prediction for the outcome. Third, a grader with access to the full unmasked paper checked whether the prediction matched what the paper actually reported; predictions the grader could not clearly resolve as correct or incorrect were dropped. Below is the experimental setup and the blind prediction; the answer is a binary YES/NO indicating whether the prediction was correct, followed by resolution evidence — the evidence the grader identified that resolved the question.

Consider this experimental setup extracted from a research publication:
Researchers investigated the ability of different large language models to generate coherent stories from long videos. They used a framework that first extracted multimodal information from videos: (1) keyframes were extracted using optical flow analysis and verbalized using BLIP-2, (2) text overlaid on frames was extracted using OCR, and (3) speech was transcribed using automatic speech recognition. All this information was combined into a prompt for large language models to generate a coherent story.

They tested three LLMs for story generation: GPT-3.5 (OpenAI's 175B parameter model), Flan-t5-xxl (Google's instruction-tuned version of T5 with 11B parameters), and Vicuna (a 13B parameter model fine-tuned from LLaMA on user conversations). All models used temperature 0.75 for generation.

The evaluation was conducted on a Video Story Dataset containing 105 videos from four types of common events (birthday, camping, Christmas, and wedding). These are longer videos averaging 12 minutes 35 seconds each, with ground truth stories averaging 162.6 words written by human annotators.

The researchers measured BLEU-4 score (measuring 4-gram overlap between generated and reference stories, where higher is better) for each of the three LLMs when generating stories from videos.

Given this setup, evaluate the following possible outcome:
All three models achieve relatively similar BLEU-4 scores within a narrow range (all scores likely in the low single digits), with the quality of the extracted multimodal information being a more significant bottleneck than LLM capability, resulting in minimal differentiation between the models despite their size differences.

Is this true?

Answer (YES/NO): NO